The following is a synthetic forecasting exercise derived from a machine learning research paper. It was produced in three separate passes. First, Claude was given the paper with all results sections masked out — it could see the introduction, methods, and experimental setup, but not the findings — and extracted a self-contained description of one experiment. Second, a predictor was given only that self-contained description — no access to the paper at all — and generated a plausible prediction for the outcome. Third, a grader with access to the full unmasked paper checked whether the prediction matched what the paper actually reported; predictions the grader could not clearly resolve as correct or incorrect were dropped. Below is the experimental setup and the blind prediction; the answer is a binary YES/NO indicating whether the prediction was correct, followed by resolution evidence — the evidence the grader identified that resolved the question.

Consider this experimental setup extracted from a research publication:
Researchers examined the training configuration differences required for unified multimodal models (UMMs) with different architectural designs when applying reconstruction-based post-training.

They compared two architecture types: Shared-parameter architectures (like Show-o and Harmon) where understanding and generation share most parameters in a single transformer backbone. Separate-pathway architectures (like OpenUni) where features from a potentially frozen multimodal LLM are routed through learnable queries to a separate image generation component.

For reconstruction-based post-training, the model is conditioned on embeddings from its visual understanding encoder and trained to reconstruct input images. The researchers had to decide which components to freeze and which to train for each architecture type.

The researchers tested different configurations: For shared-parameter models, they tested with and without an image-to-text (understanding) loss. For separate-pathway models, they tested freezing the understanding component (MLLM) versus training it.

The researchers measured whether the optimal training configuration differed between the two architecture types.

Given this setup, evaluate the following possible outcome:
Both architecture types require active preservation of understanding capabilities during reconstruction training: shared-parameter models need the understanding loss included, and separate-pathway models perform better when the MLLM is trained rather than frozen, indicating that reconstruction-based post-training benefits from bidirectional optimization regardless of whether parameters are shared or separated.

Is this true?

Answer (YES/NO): NO